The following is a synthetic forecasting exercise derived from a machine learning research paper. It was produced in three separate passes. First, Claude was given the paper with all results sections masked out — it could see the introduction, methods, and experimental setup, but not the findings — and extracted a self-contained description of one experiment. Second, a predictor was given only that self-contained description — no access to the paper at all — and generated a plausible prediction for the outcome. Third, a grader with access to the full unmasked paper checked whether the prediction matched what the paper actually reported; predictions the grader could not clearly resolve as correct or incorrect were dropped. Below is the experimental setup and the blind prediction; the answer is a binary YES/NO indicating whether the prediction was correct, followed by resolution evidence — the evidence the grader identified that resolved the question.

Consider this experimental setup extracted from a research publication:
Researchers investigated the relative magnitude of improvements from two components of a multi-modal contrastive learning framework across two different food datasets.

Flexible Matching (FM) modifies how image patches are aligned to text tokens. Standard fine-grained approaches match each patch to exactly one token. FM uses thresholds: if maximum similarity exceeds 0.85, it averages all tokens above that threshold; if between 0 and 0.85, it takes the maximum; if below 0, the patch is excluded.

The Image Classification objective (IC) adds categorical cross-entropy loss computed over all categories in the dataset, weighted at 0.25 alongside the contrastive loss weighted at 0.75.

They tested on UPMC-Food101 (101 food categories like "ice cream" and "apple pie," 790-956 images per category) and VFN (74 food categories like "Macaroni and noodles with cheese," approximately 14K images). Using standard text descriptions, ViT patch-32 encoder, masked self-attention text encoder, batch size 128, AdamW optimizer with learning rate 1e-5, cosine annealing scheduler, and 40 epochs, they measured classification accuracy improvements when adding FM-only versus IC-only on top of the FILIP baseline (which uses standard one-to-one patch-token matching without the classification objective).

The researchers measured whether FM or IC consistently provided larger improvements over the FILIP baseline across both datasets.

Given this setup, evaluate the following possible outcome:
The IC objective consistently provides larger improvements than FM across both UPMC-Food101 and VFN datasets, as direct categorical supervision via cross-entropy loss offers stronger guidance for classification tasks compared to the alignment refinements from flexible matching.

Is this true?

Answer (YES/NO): YES